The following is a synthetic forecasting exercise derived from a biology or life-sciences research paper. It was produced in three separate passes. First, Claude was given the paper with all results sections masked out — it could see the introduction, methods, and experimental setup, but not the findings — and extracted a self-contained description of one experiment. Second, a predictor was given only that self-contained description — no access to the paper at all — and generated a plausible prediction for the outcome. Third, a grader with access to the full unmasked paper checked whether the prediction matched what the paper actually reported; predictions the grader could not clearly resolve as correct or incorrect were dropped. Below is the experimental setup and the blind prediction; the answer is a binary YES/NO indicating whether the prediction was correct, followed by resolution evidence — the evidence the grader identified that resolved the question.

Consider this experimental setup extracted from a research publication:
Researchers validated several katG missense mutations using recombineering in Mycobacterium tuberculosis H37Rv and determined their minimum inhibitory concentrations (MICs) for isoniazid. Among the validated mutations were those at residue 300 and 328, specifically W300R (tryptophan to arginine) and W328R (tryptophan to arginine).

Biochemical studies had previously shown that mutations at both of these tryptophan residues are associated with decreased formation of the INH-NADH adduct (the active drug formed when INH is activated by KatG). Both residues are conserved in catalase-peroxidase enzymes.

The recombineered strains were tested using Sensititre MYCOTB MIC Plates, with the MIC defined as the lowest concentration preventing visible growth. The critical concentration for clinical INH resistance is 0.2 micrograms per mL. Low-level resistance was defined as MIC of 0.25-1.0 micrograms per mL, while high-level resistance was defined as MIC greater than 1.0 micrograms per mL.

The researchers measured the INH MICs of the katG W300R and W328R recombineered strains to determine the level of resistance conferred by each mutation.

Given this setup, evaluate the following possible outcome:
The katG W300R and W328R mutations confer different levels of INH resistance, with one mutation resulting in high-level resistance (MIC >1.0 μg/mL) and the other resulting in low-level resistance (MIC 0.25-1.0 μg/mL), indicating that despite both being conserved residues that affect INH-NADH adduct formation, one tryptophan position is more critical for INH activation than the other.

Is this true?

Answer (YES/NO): YES